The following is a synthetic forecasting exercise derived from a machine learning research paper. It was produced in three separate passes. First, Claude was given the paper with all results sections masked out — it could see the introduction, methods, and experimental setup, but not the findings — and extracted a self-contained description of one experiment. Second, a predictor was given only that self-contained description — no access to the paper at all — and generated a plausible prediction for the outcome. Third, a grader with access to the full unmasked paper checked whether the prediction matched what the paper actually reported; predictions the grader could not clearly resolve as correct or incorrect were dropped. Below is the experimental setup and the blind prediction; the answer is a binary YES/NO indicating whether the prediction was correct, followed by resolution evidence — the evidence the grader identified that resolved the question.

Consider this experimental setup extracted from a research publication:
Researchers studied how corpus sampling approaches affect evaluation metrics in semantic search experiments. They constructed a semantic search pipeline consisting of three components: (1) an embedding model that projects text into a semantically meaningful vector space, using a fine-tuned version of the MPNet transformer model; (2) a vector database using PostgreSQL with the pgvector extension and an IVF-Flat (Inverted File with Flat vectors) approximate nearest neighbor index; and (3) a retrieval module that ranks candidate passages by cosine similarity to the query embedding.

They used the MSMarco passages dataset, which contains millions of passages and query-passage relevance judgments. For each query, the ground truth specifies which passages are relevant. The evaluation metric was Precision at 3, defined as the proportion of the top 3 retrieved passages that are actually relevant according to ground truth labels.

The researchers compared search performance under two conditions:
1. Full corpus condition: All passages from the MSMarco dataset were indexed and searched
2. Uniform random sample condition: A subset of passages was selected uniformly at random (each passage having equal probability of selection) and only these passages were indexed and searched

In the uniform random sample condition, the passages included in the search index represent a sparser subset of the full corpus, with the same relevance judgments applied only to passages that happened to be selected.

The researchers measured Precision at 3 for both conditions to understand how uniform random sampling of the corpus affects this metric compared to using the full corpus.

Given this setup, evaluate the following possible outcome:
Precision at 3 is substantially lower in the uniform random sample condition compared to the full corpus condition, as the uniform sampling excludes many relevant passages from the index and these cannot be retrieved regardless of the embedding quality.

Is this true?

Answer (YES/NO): NO